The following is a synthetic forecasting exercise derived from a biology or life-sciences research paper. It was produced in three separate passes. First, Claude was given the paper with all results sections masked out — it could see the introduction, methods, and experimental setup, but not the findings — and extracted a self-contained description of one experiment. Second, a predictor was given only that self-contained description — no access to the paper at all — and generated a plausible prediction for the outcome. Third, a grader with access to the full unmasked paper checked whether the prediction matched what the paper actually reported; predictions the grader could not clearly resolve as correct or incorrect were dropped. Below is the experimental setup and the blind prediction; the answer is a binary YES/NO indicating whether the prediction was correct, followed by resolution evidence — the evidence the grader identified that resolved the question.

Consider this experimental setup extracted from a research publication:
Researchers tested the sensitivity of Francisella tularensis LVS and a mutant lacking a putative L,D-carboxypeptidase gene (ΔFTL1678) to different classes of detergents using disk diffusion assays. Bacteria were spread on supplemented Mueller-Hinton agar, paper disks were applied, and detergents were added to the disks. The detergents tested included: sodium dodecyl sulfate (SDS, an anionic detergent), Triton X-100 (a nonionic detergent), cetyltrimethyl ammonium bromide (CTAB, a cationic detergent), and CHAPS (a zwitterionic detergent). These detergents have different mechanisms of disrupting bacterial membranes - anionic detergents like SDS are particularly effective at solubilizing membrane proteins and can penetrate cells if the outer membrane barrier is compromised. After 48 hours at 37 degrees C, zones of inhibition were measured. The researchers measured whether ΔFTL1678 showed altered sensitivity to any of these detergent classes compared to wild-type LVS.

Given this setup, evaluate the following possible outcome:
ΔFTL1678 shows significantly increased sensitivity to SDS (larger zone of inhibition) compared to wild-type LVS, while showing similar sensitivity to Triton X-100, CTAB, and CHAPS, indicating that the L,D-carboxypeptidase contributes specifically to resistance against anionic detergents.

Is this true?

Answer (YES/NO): NO